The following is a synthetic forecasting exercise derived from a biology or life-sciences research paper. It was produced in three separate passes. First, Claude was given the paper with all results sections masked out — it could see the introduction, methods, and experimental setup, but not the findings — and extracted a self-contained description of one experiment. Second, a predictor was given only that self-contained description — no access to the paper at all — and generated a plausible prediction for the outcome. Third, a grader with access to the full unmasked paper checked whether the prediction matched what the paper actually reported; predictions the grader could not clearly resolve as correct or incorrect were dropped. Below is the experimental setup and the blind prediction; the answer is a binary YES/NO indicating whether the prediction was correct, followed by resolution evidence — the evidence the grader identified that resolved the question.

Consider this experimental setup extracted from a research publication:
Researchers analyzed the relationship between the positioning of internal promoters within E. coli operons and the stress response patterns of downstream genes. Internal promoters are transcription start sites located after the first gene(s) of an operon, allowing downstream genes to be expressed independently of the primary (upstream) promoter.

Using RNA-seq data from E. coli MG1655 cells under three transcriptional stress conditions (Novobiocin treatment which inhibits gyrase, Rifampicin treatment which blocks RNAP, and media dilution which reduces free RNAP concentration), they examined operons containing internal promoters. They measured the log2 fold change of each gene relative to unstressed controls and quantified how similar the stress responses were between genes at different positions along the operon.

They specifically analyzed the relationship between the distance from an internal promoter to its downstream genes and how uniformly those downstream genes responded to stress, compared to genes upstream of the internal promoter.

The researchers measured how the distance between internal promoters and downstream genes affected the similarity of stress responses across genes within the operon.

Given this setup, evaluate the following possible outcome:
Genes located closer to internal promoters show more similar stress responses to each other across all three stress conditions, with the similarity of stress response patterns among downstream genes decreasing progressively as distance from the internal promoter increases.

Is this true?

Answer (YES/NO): NO